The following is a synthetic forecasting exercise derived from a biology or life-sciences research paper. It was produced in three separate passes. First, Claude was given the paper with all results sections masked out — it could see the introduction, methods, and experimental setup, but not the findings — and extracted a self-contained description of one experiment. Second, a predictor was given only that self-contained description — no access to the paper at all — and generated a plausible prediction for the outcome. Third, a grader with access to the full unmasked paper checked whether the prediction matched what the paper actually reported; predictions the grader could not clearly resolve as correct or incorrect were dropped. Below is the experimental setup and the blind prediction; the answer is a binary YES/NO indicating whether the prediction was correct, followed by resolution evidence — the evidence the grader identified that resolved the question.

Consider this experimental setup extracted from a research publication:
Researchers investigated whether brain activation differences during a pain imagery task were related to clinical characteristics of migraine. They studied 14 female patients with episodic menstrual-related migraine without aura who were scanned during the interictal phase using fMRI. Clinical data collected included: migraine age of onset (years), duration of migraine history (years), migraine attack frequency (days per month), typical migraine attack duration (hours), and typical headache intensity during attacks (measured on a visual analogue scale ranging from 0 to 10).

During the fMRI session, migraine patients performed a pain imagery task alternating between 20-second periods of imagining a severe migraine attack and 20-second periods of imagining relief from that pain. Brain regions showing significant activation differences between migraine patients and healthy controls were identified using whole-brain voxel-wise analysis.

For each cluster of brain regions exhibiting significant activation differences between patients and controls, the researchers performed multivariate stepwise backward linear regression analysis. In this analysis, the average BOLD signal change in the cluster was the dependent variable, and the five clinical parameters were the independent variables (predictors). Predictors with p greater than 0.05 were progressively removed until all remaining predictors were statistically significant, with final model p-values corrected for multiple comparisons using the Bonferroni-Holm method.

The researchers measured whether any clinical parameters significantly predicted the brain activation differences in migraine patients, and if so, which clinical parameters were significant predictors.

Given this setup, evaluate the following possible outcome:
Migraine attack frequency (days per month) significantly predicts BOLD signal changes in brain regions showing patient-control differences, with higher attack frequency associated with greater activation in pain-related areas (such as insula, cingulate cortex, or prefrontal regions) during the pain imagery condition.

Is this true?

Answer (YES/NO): NO